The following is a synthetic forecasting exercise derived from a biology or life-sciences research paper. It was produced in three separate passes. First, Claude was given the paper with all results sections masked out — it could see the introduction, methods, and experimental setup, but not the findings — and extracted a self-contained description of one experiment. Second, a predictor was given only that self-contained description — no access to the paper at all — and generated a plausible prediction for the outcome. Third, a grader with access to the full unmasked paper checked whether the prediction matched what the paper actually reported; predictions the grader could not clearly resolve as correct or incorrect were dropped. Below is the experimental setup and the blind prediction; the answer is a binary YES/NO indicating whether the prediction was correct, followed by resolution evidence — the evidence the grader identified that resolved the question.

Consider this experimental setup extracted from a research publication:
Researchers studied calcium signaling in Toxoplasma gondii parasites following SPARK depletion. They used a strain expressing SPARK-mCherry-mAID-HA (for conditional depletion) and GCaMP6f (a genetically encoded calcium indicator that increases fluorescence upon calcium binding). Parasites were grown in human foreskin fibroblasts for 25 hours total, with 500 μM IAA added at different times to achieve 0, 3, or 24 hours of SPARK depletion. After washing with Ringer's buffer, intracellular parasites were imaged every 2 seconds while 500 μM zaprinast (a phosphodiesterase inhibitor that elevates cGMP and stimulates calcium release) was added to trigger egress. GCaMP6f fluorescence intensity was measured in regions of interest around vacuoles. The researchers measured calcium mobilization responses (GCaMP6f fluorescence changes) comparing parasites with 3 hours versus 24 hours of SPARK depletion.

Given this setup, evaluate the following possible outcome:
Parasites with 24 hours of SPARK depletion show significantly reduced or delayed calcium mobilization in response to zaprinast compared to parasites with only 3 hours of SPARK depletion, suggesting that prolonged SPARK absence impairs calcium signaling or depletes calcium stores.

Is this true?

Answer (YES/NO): YES